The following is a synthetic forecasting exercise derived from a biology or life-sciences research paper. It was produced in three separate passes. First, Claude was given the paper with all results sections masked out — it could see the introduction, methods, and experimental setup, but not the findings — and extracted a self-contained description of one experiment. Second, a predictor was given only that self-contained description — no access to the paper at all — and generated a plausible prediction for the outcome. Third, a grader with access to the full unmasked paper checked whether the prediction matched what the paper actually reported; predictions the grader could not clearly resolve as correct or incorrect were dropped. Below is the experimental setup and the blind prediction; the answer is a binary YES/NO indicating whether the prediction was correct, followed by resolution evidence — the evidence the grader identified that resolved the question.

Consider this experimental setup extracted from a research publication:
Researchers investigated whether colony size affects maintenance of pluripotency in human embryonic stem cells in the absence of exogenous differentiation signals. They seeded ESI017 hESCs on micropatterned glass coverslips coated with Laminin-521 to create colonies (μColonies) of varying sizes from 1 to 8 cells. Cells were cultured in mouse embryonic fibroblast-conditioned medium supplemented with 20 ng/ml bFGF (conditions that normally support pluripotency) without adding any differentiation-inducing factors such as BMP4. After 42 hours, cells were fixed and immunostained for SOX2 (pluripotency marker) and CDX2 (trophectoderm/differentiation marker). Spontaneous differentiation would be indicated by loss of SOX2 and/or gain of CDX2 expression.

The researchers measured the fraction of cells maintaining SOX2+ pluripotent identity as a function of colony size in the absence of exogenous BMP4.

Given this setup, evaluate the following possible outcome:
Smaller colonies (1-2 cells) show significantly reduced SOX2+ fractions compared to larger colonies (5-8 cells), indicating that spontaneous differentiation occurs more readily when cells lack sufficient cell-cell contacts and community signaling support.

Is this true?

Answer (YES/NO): YES